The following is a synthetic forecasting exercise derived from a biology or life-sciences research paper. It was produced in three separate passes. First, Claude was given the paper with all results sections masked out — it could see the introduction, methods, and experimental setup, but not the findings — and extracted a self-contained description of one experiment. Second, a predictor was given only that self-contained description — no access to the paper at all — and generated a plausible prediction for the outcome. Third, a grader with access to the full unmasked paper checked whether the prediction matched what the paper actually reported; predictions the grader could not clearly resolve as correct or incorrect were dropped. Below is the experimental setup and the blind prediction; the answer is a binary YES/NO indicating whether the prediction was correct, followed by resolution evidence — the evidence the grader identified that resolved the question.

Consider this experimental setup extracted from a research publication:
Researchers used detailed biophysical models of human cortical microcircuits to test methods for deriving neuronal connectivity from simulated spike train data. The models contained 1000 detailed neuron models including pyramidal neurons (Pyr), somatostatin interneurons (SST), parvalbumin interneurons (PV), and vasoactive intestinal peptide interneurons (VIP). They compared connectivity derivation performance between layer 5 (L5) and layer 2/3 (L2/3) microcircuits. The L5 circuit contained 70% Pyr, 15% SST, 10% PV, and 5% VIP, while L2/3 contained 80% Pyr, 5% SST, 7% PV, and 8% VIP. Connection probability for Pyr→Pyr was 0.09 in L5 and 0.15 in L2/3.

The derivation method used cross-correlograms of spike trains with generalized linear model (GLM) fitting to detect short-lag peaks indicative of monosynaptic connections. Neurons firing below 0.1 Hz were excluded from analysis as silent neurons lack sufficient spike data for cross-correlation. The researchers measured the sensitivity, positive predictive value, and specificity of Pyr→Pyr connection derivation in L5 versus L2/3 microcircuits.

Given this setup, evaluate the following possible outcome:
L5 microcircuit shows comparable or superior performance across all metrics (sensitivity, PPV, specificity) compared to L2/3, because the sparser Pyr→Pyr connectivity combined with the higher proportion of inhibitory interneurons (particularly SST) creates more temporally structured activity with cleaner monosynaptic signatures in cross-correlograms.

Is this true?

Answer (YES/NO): NO